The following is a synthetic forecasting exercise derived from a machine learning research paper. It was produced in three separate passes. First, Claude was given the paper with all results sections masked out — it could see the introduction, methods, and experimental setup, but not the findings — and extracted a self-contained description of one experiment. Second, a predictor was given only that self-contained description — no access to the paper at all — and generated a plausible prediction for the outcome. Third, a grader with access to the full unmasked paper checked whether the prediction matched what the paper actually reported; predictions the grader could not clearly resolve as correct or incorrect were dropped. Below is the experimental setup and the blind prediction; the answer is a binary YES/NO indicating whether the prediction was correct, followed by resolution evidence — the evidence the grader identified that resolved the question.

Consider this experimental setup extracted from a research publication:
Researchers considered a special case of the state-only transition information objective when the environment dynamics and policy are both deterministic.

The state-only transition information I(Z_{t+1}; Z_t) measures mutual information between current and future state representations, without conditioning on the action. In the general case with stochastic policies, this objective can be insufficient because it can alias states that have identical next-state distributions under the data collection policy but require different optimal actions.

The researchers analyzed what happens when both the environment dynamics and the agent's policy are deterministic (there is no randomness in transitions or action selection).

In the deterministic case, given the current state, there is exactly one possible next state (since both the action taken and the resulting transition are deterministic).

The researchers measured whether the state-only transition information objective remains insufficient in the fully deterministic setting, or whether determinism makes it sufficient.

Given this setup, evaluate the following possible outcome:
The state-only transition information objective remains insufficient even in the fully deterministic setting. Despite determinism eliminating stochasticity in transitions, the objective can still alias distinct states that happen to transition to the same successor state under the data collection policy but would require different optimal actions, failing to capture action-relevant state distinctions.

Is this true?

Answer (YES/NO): NO